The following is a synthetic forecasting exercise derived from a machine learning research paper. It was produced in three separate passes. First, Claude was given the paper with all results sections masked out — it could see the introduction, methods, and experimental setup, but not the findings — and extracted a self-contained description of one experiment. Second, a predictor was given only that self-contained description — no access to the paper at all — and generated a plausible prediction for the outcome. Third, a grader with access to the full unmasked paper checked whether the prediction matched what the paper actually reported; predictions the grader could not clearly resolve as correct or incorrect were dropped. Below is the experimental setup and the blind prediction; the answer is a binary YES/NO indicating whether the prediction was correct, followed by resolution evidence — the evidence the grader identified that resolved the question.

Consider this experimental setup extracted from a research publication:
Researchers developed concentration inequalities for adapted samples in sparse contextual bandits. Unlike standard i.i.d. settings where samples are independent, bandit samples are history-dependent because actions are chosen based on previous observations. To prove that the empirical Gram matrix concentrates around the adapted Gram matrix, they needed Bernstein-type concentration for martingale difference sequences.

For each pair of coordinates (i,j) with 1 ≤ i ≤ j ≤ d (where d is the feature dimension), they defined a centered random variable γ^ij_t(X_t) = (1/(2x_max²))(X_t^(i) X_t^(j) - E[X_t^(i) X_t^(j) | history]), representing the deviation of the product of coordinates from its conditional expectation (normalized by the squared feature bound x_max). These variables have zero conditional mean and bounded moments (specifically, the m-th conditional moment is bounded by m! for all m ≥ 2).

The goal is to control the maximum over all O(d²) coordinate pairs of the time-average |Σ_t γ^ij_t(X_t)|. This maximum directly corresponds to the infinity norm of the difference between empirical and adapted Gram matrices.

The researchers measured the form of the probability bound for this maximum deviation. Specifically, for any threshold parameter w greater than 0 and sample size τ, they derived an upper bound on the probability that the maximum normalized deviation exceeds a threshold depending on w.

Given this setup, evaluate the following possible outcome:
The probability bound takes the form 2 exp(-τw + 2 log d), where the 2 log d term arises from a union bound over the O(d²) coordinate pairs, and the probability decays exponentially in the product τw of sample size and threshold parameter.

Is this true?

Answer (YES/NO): NO